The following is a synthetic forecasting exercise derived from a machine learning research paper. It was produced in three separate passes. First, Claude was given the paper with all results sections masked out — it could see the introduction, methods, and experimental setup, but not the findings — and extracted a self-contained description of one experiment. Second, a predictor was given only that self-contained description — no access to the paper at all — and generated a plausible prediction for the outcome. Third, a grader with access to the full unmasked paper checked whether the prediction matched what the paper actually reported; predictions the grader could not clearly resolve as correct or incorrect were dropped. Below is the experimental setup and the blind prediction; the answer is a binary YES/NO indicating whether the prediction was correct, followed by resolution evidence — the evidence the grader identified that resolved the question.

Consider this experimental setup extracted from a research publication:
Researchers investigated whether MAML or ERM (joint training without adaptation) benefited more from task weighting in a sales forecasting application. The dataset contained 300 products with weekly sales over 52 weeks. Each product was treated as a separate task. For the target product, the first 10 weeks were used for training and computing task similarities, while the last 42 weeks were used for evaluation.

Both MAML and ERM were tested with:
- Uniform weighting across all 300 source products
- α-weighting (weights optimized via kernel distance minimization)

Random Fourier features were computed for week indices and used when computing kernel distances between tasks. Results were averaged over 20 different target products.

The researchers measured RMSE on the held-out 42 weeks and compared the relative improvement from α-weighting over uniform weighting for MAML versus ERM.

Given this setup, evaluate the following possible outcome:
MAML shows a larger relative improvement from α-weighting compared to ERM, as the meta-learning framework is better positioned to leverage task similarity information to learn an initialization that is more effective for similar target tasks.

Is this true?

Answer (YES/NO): YES